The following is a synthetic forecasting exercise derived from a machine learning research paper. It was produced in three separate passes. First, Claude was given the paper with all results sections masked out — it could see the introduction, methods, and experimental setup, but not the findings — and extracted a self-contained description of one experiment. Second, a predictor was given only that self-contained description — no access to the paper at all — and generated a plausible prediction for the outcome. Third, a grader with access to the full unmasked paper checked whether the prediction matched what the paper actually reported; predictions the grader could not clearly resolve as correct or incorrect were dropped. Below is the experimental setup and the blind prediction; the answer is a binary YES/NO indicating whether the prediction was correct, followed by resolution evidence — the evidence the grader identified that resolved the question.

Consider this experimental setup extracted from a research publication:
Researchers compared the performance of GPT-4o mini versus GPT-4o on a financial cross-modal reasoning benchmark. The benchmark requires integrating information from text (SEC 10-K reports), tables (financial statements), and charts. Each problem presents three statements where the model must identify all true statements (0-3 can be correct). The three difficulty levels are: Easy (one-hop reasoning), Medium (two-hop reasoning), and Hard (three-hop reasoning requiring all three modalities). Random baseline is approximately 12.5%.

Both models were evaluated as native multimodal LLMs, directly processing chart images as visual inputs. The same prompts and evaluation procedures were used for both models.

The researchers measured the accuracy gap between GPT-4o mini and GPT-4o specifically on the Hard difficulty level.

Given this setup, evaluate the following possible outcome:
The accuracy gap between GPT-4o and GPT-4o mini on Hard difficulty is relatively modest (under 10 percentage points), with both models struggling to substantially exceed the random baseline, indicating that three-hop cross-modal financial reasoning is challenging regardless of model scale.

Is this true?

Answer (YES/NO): NO